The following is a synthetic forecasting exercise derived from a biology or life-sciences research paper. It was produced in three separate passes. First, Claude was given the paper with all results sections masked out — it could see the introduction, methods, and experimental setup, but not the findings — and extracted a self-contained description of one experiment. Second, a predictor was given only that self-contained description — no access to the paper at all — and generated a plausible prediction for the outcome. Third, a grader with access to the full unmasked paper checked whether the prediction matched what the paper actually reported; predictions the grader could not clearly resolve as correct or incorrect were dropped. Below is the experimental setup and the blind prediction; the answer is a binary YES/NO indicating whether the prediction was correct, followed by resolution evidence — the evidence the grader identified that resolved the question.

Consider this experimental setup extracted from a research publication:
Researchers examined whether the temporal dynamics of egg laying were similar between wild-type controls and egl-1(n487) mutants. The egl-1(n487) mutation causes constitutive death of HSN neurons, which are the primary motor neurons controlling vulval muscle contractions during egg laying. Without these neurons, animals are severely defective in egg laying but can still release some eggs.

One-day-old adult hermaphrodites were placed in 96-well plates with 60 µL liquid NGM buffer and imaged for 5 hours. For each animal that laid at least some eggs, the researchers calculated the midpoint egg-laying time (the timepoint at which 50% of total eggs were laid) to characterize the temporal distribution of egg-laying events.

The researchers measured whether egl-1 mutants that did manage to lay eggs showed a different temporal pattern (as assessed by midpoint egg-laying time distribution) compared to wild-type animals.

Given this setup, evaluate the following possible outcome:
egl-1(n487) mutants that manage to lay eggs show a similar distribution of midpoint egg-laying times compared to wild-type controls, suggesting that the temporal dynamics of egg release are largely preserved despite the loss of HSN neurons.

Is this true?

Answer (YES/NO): NO